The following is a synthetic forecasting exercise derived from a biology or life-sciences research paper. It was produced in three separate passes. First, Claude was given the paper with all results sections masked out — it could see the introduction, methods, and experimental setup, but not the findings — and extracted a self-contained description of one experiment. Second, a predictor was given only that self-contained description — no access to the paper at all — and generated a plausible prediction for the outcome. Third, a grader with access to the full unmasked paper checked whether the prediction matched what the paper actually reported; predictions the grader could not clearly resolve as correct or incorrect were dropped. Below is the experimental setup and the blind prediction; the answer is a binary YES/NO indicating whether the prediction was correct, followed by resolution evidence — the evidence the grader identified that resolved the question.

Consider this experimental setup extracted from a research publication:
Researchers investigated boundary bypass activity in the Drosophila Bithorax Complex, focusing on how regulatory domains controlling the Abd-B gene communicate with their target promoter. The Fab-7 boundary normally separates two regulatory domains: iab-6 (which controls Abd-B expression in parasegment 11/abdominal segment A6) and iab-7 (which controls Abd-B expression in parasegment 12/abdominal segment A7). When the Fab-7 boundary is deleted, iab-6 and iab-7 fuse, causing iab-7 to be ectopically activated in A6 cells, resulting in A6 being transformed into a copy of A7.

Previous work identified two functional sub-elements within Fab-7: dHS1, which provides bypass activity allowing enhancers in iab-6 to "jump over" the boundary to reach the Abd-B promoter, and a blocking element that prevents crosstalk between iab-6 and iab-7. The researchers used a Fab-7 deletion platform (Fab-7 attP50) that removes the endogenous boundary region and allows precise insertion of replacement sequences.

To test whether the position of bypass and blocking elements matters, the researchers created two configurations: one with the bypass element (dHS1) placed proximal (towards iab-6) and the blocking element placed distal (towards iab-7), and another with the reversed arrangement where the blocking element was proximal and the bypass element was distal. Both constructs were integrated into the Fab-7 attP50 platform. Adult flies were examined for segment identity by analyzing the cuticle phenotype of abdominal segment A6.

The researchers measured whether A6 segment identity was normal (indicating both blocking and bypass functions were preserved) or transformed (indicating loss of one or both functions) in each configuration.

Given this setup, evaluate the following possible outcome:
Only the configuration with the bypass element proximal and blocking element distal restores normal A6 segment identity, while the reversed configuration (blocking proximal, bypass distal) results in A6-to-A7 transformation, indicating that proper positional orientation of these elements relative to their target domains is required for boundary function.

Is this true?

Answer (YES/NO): NO